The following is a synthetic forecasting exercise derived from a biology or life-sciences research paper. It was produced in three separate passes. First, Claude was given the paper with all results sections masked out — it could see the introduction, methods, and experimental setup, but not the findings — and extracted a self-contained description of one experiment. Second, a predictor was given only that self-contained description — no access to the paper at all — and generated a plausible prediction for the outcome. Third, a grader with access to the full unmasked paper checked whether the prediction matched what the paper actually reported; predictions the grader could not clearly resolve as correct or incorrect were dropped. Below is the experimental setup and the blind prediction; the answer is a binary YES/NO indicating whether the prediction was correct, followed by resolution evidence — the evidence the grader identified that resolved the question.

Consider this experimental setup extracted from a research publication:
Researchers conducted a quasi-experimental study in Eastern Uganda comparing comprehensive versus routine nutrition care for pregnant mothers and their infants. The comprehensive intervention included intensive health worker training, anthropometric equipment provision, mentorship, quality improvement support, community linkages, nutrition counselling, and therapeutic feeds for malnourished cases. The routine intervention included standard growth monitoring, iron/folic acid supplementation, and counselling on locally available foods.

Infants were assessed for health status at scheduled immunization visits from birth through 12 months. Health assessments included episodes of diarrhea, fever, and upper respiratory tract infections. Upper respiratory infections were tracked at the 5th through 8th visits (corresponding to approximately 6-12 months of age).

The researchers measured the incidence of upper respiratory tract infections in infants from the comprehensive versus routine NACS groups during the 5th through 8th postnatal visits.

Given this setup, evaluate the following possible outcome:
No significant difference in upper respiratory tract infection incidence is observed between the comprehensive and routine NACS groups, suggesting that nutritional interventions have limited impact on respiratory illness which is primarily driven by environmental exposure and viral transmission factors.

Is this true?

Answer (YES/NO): NO